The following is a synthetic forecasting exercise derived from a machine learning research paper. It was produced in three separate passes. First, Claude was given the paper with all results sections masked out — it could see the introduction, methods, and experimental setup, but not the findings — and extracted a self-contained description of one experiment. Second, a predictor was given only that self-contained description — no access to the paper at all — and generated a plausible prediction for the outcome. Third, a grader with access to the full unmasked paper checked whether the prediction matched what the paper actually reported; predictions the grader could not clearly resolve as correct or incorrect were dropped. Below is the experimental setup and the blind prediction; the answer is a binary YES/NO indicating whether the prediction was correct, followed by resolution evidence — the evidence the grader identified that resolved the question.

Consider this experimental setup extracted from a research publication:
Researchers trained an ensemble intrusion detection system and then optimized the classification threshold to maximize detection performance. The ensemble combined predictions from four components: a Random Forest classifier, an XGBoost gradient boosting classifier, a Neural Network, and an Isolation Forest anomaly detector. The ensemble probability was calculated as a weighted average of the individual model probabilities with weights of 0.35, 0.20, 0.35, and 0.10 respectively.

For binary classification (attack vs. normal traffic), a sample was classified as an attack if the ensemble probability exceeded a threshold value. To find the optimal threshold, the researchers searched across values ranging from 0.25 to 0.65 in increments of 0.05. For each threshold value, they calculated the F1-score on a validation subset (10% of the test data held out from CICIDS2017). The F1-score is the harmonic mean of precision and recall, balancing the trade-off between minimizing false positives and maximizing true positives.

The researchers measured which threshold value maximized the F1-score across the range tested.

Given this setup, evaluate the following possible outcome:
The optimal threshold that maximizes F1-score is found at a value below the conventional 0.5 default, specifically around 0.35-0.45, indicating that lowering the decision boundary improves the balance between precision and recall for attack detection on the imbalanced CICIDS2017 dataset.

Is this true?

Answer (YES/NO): YES